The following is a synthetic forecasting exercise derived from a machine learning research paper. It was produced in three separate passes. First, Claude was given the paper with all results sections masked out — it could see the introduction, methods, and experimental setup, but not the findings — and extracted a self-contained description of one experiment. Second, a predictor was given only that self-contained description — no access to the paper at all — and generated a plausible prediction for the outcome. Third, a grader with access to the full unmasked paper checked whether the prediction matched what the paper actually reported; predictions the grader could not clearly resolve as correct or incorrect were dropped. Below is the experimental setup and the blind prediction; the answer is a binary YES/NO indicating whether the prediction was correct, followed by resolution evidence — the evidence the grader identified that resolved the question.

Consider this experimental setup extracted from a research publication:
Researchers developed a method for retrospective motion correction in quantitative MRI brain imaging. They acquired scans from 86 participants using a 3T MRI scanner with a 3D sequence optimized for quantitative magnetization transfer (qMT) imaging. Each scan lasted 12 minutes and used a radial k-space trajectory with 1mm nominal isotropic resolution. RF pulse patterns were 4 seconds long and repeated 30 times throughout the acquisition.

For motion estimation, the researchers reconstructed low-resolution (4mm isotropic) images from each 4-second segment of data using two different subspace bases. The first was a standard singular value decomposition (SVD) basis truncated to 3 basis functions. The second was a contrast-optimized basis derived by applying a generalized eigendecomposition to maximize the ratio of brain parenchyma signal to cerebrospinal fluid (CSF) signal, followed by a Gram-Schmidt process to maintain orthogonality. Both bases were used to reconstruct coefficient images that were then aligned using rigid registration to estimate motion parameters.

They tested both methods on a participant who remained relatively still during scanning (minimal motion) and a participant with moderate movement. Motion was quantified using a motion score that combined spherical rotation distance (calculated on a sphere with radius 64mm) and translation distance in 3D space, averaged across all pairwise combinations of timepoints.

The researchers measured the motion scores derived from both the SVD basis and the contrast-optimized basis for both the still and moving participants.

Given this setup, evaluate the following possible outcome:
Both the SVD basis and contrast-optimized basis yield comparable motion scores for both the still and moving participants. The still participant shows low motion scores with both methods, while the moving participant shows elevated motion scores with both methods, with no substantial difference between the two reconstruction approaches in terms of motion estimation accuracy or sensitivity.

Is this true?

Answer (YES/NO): NO